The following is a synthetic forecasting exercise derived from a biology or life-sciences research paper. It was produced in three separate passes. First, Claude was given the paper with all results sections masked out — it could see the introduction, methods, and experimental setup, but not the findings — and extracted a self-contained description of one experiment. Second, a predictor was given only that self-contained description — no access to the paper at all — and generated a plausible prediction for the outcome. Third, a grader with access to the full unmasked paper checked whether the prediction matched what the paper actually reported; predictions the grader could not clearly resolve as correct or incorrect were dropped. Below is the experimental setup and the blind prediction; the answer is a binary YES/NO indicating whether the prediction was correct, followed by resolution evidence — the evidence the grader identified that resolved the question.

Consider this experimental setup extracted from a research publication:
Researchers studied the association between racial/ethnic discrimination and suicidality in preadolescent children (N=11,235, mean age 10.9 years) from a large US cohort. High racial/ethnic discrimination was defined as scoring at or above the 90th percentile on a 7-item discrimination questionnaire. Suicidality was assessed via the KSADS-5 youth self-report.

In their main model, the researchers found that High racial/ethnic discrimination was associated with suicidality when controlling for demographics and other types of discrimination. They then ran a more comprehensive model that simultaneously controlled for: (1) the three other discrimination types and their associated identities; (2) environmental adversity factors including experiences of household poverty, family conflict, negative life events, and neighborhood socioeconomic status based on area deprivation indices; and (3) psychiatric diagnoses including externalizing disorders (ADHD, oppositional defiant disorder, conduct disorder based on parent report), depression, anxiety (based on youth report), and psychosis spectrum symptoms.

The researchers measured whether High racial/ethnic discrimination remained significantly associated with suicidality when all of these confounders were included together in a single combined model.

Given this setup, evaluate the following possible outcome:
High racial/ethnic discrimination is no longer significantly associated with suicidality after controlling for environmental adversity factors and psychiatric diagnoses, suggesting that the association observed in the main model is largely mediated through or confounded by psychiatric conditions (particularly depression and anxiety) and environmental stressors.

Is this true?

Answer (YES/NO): YES